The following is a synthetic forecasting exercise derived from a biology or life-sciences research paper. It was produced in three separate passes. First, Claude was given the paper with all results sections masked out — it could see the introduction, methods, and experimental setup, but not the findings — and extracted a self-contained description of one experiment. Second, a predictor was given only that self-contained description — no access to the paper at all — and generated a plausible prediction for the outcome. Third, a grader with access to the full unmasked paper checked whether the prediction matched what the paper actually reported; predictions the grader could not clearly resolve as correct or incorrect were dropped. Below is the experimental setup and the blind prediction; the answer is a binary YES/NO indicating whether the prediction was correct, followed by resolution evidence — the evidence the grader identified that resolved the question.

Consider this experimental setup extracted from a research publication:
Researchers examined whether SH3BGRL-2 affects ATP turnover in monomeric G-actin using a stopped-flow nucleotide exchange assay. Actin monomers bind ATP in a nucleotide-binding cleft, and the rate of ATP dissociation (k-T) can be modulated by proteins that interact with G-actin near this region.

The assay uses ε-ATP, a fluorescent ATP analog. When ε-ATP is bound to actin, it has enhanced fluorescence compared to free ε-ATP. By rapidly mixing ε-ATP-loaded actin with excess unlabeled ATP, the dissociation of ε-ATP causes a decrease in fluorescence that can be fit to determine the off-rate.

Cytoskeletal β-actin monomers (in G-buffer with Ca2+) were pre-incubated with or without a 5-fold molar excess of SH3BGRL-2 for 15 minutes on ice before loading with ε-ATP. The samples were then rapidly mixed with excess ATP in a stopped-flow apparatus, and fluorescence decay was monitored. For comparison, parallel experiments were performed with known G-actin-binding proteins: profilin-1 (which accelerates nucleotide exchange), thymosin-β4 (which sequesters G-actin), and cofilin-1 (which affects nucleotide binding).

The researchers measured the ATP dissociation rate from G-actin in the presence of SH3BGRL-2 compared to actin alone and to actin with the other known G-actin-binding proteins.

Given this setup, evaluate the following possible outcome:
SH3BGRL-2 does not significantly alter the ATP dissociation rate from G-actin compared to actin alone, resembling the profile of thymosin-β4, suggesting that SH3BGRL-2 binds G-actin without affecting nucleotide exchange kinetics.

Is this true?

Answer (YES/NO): NO